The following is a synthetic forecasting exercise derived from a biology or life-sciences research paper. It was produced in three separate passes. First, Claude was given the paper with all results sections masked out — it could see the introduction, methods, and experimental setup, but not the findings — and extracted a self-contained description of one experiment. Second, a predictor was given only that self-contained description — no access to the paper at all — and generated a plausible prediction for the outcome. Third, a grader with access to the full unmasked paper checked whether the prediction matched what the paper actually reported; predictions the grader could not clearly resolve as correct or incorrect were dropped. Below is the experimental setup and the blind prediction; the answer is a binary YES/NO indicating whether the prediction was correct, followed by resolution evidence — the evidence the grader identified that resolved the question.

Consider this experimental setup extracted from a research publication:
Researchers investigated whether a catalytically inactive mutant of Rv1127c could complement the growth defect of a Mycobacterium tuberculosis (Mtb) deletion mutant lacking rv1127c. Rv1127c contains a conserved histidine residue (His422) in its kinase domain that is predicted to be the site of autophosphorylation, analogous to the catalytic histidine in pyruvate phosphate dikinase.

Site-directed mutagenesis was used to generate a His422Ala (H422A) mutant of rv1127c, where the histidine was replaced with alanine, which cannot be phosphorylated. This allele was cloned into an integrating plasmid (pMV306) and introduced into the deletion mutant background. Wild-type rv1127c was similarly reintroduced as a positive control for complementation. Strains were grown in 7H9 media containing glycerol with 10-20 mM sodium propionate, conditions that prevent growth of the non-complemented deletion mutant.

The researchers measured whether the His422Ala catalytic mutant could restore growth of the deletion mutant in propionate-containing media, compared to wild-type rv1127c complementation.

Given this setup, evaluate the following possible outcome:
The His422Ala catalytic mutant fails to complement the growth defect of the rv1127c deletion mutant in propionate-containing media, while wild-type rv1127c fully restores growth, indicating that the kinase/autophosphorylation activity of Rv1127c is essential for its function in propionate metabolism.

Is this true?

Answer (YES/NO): YES